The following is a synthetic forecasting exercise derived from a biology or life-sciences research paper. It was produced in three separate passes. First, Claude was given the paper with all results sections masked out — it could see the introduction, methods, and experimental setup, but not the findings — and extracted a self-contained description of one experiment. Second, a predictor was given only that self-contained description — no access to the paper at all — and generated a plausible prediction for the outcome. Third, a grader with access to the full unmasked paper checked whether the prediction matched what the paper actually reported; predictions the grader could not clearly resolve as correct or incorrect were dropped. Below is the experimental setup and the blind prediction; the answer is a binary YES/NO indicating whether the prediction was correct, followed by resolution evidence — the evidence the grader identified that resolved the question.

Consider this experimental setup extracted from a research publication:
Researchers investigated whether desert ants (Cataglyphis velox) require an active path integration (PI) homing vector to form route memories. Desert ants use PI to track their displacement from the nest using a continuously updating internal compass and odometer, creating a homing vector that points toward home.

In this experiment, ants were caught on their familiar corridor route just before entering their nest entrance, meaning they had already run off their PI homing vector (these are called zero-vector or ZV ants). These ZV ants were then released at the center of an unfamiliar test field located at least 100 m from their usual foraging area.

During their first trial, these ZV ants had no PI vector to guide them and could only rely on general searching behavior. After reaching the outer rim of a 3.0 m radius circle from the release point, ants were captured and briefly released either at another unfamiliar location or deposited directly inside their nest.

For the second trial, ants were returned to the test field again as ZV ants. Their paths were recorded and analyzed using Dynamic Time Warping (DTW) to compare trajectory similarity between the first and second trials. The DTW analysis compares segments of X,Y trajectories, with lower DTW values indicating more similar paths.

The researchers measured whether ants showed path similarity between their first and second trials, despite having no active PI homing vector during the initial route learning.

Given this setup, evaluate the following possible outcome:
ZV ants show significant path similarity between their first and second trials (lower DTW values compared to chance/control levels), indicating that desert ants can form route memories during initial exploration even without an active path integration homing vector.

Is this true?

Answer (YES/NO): YES